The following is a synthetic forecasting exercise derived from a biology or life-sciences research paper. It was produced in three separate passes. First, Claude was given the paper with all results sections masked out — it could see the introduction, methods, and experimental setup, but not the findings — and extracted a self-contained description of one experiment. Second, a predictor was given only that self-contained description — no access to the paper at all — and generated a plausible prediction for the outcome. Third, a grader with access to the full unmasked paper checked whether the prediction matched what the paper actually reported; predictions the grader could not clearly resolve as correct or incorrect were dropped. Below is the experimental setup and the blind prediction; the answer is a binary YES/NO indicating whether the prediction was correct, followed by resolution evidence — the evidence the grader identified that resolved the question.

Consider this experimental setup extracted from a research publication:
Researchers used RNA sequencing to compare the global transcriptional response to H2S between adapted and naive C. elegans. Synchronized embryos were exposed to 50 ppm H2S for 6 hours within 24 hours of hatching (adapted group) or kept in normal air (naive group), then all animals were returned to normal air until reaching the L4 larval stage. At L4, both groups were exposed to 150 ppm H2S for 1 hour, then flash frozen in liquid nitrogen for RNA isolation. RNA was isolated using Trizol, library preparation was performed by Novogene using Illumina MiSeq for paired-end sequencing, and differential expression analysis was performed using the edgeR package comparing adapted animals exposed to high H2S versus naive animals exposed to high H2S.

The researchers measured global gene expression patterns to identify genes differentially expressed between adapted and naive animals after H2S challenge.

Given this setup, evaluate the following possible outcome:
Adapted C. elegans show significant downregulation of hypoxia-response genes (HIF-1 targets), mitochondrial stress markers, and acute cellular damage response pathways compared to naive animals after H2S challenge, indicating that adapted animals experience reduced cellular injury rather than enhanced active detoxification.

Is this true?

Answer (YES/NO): NO